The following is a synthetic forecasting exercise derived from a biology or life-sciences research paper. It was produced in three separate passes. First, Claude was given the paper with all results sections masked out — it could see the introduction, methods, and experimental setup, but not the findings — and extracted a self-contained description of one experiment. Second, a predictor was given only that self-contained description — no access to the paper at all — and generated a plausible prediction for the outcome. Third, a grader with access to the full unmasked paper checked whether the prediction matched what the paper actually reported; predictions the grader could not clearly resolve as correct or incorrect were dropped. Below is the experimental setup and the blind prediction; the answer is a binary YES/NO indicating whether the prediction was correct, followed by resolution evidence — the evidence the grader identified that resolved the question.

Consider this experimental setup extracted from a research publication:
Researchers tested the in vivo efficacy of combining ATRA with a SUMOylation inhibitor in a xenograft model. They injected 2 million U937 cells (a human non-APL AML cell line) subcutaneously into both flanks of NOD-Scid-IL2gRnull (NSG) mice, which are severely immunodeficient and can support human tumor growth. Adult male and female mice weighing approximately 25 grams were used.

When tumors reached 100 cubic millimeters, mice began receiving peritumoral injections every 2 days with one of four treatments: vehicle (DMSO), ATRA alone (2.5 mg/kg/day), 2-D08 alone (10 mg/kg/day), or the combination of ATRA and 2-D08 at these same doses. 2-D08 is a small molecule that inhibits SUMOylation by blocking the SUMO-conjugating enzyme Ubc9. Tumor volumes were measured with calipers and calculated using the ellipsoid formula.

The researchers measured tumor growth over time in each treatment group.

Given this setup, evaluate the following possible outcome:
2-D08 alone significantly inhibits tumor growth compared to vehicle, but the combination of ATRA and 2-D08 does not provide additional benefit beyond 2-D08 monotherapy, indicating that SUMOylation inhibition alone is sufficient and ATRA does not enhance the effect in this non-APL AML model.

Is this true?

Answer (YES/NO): NO